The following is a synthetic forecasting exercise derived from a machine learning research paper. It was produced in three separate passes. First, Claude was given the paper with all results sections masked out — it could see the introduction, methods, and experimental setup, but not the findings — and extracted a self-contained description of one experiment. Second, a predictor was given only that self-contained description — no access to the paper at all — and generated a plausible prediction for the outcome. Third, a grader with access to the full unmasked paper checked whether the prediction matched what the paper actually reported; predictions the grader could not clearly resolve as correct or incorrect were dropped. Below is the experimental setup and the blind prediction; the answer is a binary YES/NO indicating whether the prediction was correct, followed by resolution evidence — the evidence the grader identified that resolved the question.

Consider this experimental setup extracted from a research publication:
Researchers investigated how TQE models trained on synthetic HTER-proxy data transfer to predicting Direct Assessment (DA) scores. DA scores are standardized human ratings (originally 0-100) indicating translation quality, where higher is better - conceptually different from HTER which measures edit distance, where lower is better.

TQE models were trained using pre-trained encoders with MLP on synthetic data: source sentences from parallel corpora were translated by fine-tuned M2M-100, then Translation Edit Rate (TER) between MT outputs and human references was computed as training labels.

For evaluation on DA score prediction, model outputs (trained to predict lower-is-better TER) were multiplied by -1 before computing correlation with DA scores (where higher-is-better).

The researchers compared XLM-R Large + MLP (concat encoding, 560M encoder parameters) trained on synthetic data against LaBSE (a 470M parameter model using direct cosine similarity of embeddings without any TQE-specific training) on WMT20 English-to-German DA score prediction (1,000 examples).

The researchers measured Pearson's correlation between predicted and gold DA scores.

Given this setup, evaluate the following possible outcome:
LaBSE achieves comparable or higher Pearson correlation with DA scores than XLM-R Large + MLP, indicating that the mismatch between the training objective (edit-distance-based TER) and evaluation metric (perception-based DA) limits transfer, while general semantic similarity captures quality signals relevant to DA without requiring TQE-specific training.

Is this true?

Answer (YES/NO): NO